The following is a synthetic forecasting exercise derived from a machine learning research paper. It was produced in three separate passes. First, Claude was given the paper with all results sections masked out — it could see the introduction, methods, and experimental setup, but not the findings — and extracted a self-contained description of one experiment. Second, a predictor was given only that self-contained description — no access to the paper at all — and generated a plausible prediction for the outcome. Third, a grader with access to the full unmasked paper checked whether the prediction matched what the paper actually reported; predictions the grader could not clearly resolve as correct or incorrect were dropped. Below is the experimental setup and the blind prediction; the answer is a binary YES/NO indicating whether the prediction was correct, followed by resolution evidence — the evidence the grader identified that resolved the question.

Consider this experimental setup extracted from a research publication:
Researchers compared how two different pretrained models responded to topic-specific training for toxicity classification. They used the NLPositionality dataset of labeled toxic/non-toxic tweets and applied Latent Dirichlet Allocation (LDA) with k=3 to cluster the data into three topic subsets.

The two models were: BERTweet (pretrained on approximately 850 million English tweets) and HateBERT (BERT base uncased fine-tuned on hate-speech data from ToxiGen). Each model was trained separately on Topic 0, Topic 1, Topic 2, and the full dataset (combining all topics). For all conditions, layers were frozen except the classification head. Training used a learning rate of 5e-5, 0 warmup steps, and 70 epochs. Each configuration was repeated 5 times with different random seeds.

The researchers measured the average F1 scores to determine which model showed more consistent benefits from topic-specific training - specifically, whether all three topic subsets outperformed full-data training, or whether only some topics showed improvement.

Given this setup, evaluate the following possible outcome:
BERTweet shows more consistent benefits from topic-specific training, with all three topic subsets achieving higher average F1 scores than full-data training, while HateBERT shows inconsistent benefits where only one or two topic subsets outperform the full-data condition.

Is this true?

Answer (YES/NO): YES